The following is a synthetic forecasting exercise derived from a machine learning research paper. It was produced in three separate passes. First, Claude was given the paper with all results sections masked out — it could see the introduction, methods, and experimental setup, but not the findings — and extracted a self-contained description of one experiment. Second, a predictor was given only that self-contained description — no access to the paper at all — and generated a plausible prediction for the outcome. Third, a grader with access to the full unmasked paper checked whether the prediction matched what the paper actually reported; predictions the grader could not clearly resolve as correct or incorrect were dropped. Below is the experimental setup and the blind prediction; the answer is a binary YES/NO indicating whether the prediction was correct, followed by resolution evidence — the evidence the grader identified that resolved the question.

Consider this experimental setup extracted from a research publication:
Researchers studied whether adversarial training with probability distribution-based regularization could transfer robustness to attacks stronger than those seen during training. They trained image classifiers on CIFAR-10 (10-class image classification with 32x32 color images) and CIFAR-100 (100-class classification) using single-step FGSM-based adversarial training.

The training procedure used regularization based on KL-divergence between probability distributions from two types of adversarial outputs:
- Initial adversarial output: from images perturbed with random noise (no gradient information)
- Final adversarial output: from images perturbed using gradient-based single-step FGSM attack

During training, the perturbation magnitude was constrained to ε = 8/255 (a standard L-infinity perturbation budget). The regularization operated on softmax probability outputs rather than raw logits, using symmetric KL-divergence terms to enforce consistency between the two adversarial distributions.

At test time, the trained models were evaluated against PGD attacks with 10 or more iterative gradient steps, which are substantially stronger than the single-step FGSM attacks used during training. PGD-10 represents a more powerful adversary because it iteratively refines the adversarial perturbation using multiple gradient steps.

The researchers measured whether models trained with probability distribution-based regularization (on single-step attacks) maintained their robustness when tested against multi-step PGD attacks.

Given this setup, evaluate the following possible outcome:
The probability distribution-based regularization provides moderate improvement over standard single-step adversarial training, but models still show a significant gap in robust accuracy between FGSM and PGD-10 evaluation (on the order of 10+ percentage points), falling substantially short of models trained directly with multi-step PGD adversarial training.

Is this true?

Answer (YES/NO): NO